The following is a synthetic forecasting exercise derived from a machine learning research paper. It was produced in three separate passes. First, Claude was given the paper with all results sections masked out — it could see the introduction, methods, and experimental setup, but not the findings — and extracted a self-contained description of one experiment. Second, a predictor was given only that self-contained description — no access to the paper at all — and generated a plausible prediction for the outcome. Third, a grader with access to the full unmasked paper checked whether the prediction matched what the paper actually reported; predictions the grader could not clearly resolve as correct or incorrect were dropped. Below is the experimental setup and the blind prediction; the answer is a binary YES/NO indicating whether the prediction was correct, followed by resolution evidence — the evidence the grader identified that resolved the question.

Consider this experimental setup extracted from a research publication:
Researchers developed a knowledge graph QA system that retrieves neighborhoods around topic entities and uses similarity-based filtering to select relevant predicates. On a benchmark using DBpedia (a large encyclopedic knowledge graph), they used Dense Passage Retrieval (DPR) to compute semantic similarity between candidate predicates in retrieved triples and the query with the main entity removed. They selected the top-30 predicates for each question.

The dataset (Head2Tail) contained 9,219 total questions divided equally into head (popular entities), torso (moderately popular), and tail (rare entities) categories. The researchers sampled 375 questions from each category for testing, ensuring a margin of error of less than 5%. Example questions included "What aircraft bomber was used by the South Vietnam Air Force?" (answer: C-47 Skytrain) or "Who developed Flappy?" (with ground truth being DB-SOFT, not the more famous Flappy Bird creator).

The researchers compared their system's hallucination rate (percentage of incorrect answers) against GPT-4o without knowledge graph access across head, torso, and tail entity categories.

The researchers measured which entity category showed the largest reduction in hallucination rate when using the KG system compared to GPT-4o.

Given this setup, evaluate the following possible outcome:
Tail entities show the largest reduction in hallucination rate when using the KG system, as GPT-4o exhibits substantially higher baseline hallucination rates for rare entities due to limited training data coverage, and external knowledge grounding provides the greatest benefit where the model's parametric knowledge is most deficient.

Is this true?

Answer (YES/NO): YES